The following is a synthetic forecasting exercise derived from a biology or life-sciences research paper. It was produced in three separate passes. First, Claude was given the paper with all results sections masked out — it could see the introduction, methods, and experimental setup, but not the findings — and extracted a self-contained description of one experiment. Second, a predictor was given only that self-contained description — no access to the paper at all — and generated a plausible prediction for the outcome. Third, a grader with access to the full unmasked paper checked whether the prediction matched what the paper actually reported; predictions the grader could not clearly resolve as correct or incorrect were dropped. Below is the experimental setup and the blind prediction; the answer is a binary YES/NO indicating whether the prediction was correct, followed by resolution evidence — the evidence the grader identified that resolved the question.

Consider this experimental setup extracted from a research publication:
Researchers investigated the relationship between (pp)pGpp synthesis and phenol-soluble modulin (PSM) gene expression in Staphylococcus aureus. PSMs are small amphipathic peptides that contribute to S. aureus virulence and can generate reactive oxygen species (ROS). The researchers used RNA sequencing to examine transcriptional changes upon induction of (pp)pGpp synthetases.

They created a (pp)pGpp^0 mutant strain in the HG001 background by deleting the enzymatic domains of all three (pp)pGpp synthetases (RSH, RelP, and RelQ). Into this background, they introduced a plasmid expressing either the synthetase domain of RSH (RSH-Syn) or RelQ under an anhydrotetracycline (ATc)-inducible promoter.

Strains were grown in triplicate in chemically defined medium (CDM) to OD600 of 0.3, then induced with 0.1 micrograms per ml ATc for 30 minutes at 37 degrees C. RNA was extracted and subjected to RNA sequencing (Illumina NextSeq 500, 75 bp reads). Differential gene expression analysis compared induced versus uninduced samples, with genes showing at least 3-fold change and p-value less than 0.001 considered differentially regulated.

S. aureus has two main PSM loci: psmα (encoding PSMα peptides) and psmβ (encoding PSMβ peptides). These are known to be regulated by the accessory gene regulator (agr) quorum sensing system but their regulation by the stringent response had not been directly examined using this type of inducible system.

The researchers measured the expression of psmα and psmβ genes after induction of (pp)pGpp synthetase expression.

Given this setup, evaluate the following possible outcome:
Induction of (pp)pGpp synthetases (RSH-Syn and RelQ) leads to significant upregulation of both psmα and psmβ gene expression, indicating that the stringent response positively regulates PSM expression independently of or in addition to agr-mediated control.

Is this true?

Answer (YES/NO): NO